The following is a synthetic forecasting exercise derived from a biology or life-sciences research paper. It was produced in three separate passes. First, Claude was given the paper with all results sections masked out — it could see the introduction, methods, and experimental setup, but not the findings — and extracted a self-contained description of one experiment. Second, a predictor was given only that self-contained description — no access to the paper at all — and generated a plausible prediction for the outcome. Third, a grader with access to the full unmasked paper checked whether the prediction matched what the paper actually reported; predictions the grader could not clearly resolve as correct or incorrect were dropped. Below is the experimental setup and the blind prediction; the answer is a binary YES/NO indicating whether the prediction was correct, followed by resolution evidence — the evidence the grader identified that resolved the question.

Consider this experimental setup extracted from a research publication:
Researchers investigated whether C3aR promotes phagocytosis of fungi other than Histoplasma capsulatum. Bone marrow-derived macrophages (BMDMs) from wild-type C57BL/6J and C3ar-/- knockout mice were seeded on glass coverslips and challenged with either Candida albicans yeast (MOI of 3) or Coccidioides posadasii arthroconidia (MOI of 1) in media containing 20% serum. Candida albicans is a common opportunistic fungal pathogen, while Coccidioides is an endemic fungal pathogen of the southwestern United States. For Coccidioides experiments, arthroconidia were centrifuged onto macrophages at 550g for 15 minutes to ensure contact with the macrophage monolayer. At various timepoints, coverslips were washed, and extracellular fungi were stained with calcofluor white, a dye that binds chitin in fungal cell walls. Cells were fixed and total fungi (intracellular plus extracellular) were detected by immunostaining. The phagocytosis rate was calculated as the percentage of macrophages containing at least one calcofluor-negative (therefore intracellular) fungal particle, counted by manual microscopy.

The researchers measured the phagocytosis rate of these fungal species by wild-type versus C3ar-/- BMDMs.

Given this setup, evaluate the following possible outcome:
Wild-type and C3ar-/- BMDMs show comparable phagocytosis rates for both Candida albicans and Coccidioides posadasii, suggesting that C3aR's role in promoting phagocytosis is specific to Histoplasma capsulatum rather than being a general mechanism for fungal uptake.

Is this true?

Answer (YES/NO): NO